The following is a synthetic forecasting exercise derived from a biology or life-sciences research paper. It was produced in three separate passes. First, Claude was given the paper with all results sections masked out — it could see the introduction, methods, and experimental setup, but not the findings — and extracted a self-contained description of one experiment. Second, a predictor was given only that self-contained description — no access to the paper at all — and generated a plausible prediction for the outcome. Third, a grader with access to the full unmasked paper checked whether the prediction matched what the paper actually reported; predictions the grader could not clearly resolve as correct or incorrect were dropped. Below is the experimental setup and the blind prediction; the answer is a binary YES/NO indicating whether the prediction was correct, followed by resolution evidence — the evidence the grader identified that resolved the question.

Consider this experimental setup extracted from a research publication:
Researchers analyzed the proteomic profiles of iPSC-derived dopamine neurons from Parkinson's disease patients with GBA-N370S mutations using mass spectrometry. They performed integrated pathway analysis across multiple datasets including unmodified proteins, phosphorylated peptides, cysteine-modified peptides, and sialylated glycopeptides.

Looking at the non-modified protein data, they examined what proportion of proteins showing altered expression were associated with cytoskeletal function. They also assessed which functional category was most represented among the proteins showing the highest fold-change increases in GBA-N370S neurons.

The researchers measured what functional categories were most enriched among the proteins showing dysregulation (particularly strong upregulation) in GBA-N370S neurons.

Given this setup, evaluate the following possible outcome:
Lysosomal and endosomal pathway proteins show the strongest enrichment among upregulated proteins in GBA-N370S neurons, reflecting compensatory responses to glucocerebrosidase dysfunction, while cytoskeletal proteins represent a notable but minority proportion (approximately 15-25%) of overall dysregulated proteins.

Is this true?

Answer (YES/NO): NO